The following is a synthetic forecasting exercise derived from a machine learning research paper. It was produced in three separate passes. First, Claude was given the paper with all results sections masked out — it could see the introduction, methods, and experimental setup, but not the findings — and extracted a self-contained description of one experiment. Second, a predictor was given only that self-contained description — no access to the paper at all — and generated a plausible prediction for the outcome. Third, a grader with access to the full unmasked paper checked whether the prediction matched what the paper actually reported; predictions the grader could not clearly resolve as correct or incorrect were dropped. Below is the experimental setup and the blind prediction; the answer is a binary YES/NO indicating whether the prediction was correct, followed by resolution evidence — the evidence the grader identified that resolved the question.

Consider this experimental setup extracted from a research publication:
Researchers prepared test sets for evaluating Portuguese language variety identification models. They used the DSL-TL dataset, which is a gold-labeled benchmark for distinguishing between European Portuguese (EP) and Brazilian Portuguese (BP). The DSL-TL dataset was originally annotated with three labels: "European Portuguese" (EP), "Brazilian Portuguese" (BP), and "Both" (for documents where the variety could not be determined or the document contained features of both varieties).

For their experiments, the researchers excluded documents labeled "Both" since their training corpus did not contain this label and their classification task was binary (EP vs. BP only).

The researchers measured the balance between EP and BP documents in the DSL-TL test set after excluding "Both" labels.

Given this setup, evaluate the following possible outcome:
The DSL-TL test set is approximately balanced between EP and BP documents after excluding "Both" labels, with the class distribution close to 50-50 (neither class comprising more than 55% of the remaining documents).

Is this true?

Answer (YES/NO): NO